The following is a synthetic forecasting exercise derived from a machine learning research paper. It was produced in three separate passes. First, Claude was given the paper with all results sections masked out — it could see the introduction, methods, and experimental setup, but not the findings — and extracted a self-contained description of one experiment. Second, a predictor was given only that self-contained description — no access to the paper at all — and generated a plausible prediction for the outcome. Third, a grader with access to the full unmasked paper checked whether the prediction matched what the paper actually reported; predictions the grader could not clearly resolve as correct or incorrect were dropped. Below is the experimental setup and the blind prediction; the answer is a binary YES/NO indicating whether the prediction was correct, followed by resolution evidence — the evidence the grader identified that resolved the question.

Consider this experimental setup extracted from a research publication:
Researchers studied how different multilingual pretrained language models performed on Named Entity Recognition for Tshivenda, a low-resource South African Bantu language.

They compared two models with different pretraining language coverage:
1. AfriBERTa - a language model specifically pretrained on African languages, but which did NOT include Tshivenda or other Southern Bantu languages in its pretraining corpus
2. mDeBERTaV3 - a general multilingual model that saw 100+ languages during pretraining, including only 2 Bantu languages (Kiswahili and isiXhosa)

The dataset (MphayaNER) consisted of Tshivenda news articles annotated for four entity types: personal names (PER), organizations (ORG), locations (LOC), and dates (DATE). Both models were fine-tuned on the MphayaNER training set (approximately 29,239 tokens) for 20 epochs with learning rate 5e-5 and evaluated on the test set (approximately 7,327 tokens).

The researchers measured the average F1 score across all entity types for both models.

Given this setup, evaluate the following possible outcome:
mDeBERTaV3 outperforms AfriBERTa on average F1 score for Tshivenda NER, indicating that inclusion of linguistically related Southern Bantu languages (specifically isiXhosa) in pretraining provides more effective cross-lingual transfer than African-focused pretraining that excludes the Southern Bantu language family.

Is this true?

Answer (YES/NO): YES